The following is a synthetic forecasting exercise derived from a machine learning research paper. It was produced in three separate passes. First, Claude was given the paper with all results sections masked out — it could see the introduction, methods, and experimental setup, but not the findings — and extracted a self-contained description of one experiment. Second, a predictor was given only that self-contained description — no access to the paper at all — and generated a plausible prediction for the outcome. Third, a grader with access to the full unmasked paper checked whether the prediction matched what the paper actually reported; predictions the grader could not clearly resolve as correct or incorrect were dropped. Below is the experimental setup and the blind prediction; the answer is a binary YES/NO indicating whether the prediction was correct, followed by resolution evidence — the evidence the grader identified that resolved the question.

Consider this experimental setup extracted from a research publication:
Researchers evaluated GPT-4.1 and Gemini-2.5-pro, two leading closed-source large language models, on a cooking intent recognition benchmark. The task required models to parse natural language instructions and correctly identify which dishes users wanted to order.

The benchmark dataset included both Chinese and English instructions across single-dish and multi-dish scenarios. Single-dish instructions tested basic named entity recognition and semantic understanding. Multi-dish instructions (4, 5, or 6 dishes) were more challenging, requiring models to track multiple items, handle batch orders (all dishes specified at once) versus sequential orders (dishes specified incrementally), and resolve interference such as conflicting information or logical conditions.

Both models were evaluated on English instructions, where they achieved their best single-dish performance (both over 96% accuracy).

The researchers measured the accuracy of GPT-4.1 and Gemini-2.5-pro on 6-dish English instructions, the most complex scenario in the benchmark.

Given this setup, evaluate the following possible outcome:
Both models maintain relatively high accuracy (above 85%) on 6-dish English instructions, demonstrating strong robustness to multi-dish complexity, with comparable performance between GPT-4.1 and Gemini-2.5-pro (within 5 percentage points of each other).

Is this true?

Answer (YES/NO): NO